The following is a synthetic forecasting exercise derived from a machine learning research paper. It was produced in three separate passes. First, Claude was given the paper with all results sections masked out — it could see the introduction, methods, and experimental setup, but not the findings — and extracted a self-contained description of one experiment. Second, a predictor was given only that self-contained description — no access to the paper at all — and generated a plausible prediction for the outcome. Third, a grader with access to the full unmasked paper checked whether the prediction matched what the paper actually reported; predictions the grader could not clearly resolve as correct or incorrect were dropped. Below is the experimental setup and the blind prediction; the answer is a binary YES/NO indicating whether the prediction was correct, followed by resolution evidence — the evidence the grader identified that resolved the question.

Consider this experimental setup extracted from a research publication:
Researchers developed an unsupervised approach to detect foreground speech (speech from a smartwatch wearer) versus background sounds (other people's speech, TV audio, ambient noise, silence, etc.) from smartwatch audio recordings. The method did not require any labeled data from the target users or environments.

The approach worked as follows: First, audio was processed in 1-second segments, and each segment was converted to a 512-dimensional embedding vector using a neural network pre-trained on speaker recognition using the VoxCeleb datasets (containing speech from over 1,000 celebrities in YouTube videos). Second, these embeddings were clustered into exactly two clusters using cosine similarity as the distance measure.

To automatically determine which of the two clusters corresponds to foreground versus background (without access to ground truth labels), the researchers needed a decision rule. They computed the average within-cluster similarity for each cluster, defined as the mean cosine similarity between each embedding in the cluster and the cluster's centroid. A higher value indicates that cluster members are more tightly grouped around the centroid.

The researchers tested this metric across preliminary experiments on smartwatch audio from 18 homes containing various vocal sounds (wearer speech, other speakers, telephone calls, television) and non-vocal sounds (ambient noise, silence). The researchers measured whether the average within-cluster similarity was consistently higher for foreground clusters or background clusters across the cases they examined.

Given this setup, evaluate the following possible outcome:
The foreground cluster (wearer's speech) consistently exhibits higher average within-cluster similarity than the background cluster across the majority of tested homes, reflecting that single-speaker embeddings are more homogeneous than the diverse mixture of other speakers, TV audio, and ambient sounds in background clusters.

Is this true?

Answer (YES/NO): NO